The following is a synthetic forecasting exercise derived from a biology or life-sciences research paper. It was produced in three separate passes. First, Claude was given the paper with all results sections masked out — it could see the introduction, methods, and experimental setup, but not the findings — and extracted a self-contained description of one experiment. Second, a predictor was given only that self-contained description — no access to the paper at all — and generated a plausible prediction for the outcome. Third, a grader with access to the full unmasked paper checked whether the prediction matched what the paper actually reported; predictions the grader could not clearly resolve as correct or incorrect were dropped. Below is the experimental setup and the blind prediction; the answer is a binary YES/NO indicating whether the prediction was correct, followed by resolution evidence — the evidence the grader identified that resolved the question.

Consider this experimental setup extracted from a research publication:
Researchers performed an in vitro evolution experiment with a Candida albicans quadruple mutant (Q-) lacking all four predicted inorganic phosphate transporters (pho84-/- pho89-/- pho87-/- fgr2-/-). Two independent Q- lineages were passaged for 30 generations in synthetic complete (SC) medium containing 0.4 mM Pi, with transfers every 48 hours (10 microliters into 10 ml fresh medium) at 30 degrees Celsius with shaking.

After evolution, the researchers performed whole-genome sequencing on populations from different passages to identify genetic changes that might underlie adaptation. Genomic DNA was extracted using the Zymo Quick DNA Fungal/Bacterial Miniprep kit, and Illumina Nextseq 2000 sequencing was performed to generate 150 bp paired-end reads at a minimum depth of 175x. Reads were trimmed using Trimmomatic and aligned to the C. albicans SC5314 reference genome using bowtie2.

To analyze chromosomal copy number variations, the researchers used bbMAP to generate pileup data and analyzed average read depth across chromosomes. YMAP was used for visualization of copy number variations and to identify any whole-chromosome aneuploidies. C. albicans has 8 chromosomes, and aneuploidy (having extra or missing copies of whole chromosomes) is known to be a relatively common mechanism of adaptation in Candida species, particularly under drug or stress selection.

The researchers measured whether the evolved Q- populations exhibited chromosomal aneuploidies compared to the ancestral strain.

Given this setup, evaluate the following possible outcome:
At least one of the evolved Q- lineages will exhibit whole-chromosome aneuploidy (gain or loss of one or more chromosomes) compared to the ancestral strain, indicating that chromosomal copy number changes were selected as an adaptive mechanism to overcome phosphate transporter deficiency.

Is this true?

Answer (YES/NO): YES